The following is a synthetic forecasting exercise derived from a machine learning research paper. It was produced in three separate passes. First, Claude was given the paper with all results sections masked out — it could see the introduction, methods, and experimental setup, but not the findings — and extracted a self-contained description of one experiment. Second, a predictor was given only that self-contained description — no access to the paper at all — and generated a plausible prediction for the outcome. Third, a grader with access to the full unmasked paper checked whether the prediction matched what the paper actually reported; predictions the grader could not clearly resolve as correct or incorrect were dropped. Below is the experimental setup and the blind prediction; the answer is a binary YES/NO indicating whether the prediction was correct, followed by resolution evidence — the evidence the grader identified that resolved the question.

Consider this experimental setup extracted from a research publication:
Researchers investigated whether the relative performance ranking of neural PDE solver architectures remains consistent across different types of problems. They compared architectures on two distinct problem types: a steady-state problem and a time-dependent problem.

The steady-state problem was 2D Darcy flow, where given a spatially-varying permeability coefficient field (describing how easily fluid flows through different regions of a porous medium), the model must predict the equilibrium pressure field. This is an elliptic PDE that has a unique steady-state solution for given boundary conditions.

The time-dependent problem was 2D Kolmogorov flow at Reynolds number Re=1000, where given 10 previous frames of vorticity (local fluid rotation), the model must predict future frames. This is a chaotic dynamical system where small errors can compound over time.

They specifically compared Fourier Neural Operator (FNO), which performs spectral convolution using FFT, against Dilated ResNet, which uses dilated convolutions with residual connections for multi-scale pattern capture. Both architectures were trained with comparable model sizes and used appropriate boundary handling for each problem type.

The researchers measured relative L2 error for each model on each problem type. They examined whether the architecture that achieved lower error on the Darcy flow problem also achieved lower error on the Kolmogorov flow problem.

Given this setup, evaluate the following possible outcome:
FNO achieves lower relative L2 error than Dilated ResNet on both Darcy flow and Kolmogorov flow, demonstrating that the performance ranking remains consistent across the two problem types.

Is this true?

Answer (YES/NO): NO